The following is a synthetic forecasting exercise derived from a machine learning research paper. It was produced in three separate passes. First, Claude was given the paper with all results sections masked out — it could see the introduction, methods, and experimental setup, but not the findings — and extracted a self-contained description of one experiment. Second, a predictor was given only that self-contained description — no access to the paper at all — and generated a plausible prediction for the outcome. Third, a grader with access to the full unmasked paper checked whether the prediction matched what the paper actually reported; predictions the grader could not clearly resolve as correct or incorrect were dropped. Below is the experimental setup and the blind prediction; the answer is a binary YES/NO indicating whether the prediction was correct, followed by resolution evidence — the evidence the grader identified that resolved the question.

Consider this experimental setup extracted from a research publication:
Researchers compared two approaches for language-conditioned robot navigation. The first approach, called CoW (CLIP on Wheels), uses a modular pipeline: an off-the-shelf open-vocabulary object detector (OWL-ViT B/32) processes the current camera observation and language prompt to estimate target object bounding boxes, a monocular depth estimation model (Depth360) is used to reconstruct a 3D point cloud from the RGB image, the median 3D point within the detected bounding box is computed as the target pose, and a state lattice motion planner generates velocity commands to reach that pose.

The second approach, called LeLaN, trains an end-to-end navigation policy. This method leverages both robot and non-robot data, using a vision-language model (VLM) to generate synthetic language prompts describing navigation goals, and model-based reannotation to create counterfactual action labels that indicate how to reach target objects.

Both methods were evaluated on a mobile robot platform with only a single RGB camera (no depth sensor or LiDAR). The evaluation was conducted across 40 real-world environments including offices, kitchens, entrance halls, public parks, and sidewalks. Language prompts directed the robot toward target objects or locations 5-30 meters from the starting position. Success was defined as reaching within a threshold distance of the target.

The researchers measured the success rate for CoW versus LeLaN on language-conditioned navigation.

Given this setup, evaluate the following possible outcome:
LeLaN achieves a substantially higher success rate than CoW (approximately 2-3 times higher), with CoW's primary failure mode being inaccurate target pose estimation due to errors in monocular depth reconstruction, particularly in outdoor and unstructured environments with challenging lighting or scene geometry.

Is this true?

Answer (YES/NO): NO